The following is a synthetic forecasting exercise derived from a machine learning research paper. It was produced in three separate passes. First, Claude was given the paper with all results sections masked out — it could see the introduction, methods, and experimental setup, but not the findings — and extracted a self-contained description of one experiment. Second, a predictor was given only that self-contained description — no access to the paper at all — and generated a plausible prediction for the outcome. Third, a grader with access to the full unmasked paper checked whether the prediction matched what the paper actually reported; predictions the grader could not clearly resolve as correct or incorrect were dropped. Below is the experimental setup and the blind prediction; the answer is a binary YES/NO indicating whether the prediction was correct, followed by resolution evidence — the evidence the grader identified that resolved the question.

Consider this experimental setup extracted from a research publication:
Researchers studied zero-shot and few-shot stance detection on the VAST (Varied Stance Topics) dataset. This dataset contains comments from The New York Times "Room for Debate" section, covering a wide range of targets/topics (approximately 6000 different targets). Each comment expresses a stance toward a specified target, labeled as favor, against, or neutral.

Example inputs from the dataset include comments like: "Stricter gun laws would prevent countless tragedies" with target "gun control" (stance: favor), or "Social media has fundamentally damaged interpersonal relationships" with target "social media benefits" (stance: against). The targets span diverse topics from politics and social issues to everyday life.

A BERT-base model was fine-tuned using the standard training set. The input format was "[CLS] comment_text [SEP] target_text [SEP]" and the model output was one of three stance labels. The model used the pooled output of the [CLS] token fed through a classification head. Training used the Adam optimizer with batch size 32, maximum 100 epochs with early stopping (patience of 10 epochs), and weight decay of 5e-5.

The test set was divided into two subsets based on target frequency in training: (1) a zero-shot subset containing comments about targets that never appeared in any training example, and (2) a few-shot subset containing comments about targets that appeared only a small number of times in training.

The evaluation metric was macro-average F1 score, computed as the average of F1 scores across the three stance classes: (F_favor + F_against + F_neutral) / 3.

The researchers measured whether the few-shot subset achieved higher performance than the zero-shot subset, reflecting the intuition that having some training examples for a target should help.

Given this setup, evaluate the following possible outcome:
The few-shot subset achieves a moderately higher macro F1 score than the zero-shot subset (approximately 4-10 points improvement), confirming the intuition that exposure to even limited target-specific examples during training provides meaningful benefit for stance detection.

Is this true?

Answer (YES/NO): NO